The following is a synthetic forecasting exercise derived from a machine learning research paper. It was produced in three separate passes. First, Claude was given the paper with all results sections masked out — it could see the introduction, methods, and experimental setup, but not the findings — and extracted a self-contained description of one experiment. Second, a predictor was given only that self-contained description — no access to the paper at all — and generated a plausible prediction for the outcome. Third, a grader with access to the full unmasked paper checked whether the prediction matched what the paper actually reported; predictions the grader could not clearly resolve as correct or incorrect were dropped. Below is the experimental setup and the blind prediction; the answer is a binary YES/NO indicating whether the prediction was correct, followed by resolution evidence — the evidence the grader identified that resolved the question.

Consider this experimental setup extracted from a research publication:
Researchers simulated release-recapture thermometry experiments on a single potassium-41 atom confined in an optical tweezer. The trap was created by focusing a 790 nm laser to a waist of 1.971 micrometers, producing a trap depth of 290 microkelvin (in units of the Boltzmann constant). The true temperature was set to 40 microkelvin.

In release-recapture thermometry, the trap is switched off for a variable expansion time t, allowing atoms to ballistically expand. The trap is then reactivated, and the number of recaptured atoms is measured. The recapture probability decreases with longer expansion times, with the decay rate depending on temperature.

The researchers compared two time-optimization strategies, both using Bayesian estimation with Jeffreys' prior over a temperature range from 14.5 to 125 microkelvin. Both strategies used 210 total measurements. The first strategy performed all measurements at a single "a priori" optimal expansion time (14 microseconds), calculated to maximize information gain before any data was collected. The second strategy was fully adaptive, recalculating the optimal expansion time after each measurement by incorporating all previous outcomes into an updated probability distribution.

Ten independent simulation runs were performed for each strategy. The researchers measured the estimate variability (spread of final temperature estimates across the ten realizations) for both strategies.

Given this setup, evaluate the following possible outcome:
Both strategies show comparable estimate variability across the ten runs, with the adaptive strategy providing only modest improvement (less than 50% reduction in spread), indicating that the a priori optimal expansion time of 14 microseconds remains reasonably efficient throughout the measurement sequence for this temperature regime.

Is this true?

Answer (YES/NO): YES